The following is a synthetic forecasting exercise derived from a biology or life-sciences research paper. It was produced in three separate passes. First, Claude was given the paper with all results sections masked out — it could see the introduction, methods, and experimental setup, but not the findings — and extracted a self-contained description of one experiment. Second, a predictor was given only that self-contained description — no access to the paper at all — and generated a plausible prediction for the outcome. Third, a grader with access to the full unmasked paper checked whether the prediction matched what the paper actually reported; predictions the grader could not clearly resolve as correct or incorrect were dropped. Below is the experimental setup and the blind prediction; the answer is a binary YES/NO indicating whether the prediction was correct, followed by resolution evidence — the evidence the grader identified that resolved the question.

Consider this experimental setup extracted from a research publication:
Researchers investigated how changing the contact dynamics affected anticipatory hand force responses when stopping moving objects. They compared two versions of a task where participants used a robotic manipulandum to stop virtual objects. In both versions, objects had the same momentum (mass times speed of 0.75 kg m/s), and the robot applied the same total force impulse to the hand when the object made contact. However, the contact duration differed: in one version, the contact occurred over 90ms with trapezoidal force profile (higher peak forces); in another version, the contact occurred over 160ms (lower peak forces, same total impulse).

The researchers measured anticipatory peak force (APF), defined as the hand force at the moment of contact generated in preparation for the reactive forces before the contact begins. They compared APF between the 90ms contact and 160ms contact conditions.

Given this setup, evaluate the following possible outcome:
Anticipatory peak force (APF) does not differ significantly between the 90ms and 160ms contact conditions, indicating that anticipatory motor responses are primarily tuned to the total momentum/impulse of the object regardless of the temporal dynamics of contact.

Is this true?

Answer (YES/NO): NO